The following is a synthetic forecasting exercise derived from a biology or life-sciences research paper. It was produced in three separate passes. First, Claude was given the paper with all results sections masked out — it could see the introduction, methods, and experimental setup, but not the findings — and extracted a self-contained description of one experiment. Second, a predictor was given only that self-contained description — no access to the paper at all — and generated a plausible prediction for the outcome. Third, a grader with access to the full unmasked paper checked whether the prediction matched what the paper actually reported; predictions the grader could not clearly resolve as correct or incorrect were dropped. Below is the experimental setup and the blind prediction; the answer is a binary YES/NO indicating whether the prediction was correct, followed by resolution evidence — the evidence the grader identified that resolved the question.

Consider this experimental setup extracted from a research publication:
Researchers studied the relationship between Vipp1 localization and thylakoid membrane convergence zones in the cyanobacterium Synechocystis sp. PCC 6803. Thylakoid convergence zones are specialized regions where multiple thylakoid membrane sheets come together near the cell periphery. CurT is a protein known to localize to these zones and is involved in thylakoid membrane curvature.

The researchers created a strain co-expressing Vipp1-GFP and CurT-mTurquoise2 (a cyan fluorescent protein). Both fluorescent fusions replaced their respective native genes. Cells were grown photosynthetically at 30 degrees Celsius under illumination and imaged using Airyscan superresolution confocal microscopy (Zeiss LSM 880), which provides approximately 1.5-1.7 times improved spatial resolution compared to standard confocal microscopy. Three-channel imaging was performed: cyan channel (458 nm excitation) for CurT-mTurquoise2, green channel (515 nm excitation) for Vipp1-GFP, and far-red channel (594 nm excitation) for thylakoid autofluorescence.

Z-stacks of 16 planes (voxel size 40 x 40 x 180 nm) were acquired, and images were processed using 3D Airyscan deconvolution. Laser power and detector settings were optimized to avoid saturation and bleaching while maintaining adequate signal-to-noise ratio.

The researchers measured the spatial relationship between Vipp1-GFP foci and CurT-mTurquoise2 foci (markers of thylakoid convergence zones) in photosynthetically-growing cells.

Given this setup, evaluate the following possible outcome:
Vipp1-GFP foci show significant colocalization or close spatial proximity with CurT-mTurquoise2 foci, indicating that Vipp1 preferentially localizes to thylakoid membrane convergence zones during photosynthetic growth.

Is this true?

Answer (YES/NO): YES